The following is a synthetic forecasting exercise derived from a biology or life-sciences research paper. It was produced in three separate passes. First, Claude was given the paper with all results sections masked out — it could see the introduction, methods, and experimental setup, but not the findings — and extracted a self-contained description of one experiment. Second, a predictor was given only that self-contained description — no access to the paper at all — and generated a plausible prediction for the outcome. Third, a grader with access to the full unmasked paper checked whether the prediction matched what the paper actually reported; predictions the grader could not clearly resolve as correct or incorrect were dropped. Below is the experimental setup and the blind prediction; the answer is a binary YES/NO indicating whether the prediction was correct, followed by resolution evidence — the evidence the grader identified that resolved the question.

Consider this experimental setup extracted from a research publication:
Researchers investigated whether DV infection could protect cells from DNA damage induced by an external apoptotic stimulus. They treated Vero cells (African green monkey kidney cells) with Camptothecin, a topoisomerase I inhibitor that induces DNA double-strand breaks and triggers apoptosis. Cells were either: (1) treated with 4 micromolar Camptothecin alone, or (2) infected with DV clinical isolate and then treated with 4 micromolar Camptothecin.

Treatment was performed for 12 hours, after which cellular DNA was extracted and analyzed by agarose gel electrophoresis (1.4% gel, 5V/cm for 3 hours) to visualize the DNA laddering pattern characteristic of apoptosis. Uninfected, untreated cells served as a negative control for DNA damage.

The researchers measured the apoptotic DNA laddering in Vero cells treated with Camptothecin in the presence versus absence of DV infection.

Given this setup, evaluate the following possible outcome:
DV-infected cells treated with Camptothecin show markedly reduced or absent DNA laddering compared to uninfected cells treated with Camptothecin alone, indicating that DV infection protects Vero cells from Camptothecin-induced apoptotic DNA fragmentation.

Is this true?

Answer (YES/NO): YES